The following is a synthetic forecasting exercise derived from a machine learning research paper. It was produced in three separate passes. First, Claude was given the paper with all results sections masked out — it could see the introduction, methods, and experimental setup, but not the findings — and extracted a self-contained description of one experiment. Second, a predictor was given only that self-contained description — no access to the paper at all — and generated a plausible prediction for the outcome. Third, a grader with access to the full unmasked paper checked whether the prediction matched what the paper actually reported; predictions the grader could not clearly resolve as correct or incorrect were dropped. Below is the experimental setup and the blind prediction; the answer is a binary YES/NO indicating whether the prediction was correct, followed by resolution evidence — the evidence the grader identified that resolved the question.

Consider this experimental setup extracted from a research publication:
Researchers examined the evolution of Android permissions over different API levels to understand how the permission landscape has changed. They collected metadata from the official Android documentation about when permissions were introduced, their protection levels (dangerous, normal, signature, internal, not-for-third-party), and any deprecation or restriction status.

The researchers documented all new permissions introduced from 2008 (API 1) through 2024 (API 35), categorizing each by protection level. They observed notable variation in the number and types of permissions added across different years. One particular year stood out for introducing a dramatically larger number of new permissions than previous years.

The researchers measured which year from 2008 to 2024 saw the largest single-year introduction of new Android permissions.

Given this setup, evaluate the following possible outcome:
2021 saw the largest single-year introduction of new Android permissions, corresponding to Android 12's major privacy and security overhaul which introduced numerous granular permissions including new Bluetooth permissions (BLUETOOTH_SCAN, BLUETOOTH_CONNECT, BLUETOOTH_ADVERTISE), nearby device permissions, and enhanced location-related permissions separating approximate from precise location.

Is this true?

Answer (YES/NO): NO